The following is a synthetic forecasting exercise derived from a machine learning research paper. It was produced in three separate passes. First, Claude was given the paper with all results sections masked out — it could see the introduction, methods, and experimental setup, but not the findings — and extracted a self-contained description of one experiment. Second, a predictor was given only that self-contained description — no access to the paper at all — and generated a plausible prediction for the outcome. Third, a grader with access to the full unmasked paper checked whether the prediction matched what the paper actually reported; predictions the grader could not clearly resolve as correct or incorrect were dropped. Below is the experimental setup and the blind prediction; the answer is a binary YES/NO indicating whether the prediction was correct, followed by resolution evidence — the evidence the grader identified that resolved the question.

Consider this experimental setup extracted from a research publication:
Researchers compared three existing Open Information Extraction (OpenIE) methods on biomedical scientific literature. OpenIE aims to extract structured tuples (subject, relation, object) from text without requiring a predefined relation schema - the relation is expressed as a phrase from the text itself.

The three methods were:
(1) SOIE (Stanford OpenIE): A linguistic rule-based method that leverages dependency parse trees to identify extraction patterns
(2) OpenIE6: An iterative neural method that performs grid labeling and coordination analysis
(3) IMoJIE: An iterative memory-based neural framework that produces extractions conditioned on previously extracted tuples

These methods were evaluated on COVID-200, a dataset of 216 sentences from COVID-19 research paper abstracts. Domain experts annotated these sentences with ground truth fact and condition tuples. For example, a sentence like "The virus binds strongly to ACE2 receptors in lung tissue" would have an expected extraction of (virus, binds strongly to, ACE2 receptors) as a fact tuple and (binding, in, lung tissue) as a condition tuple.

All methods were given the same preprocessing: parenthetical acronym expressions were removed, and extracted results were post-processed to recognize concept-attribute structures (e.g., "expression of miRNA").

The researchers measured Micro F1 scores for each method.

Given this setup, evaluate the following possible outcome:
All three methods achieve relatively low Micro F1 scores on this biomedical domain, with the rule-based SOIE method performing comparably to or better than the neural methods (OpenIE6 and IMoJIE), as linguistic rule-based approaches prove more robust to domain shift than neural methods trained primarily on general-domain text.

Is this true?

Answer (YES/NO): YES